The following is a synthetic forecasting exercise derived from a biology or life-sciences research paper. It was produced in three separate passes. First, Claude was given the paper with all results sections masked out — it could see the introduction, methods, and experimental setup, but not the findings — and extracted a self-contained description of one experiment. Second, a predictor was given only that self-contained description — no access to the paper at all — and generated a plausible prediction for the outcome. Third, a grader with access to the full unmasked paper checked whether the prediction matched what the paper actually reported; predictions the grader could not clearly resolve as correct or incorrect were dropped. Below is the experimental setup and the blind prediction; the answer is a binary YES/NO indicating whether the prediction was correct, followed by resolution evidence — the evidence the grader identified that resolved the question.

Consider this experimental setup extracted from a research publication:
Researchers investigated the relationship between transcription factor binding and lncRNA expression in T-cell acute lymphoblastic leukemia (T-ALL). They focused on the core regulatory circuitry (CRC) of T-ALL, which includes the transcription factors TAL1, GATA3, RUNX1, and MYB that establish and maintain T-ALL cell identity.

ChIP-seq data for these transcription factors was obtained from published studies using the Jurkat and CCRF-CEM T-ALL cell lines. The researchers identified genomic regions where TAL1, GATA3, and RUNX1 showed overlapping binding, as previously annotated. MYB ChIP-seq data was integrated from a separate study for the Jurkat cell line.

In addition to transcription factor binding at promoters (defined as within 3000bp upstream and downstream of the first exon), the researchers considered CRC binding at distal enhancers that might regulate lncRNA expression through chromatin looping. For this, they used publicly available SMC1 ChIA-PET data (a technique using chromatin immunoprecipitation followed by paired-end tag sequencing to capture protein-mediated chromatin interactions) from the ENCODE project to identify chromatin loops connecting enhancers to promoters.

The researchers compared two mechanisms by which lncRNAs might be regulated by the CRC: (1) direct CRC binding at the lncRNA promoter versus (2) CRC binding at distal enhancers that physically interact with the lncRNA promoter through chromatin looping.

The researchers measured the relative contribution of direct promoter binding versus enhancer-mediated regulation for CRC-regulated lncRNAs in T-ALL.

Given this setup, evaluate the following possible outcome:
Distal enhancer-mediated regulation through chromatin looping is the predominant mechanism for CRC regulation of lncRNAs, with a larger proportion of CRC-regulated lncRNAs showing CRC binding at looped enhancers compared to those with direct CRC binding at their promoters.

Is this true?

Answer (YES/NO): YES